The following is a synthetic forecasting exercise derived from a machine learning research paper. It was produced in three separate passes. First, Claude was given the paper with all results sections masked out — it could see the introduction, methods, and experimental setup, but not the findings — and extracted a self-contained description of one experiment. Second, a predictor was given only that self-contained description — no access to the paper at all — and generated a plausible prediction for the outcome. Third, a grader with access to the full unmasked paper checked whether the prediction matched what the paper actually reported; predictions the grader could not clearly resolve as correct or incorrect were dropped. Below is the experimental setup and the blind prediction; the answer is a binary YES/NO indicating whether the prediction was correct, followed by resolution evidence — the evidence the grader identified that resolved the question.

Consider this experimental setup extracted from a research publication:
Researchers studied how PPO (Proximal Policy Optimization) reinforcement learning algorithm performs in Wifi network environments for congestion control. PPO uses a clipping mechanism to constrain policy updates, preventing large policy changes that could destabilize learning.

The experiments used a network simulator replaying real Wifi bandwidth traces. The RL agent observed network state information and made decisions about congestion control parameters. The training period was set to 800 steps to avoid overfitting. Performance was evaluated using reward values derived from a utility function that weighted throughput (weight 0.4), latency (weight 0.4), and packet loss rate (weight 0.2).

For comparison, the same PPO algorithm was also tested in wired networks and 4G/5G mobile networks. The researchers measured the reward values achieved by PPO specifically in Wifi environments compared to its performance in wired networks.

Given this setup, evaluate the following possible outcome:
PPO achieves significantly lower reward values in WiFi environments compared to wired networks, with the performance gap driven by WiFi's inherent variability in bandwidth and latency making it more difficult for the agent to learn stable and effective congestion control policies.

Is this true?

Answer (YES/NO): NO